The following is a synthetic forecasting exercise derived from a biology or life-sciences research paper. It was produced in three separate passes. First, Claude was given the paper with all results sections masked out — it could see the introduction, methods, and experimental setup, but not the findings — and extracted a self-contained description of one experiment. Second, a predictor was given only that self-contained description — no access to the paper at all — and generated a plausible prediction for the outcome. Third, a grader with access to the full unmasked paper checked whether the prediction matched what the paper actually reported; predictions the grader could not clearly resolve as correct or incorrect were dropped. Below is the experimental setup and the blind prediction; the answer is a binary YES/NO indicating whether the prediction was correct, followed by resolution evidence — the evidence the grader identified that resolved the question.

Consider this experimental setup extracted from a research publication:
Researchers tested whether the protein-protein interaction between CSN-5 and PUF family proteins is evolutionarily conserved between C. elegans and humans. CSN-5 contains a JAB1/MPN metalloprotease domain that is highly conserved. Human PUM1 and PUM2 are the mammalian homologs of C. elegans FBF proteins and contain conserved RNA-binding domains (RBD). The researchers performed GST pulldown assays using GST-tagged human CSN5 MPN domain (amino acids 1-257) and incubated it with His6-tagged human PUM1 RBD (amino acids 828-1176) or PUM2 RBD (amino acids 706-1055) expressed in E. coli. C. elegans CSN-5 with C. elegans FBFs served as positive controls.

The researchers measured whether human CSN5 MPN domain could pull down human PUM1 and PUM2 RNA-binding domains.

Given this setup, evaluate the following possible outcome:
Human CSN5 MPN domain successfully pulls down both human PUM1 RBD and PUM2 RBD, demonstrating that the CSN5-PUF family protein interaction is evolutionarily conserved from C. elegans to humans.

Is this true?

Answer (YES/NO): NO